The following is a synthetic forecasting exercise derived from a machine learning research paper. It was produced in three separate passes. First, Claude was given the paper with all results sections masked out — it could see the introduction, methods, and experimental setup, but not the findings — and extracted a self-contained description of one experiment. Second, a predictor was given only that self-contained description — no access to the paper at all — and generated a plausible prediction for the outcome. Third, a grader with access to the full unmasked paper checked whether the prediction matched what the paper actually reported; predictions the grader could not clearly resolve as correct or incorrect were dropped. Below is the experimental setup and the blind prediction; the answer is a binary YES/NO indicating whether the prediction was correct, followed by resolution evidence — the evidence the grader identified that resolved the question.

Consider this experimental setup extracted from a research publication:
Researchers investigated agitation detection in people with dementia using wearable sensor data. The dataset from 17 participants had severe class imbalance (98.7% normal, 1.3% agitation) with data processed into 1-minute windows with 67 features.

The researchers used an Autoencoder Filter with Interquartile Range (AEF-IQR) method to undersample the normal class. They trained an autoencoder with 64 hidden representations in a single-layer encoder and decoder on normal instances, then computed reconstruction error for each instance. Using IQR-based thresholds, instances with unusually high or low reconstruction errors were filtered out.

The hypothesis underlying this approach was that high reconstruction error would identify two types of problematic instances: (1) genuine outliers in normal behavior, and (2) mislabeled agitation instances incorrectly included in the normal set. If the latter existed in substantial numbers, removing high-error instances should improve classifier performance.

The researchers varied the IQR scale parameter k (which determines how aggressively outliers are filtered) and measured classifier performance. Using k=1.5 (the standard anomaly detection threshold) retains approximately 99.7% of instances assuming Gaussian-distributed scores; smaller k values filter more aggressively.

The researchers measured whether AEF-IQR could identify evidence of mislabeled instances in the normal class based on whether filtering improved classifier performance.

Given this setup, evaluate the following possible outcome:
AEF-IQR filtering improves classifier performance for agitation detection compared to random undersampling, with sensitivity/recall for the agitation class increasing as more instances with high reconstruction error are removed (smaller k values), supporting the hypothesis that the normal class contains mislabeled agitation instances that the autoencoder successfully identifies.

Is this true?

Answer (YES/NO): NO